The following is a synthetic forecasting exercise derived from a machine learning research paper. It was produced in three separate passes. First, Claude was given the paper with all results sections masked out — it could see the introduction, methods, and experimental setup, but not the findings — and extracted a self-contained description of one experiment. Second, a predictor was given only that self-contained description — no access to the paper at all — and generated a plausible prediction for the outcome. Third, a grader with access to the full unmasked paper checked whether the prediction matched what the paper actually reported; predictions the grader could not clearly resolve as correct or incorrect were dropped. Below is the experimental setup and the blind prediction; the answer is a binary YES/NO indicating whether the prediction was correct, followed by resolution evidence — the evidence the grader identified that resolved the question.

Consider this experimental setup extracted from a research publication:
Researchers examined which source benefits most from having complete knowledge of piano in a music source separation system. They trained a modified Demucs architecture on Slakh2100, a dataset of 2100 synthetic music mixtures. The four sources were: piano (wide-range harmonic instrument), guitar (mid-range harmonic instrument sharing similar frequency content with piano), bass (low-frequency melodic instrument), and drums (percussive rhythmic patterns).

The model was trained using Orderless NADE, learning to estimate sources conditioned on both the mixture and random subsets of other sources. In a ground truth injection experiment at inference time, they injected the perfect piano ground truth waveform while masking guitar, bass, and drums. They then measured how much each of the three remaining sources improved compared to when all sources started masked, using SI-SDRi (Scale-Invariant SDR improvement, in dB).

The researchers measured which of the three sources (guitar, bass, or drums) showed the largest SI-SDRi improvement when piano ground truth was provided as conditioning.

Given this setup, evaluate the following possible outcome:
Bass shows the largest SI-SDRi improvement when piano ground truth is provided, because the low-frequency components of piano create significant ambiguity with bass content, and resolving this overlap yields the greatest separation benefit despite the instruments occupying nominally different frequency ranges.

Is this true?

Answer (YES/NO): NO